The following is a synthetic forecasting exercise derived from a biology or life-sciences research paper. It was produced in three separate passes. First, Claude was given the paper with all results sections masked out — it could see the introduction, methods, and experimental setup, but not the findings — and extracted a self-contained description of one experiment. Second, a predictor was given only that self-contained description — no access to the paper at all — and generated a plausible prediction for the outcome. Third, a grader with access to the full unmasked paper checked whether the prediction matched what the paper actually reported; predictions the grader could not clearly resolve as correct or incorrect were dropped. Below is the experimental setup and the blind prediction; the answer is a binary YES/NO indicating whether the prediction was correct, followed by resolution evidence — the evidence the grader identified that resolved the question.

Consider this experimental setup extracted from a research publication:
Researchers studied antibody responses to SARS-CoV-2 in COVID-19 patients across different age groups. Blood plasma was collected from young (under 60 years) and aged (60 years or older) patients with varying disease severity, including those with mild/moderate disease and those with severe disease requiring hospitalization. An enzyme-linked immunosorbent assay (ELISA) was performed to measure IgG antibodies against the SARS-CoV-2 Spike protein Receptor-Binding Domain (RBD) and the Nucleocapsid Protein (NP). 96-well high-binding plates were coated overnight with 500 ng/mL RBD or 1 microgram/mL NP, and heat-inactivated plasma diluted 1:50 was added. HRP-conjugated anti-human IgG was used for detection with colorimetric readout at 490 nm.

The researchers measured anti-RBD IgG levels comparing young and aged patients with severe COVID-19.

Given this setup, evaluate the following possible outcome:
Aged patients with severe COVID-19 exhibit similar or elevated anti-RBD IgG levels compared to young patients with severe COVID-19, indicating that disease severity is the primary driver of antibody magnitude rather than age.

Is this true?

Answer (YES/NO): YES